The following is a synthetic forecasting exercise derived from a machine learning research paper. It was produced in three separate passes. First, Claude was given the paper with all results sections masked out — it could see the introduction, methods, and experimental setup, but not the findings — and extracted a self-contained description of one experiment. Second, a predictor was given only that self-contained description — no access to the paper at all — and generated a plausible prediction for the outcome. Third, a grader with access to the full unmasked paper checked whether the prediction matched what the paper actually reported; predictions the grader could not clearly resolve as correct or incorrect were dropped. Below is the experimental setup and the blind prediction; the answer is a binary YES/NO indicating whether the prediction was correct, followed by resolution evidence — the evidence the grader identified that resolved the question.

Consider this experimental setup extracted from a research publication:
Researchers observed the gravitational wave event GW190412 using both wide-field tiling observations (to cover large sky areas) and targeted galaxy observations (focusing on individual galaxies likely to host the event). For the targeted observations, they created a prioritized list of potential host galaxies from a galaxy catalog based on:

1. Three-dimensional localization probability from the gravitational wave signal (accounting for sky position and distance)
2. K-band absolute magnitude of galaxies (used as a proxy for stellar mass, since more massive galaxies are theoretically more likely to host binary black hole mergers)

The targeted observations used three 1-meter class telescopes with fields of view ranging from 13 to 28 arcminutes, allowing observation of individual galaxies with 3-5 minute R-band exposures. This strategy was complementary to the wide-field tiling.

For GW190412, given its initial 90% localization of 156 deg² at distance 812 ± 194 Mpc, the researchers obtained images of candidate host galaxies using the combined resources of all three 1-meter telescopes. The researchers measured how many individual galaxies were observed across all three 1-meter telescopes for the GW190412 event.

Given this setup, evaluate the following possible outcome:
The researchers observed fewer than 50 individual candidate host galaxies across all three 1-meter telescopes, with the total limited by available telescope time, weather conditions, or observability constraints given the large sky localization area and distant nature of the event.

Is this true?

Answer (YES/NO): NO